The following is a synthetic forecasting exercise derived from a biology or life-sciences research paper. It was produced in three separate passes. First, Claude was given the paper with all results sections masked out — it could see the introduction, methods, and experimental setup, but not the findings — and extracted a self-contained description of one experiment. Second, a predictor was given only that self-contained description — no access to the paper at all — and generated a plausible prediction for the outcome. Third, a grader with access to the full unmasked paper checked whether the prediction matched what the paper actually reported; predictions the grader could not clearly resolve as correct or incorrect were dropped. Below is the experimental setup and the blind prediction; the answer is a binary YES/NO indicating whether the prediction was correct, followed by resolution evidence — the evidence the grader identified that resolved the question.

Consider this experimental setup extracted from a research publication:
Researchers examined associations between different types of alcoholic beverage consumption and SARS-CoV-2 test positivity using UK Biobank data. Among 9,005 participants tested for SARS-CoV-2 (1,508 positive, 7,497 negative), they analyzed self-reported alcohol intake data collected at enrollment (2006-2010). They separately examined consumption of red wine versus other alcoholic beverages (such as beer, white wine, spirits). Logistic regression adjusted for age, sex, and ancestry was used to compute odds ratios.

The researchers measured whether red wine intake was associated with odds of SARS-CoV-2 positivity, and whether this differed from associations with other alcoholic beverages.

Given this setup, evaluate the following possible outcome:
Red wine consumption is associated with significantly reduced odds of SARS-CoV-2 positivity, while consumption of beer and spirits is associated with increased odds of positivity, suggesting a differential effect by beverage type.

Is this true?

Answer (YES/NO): NO